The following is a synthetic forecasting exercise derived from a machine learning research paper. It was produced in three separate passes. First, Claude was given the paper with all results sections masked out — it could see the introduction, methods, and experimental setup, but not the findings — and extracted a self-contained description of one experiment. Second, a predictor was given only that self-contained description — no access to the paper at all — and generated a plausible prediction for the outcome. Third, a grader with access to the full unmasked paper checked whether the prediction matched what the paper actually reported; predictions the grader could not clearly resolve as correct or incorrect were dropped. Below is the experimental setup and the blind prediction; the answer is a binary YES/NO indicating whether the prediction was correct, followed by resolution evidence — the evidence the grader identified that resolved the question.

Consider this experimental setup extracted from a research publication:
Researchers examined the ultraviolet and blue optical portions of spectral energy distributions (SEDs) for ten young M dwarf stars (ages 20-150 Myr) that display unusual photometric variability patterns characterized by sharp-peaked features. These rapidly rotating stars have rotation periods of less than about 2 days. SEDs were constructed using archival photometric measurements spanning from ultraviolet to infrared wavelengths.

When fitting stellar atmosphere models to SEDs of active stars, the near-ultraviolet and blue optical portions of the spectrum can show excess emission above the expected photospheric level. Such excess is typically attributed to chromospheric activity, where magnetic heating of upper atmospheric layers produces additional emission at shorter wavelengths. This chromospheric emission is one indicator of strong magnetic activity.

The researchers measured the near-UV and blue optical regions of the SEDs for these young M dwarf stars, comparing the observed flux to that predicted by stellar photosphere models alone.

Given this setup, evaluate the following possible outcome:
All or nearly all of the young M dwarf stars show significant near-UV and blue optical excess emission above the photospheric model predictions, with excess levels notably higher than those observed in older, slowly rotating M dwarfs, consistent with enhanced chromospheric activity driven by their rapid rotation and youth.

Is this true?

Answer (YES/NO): NO